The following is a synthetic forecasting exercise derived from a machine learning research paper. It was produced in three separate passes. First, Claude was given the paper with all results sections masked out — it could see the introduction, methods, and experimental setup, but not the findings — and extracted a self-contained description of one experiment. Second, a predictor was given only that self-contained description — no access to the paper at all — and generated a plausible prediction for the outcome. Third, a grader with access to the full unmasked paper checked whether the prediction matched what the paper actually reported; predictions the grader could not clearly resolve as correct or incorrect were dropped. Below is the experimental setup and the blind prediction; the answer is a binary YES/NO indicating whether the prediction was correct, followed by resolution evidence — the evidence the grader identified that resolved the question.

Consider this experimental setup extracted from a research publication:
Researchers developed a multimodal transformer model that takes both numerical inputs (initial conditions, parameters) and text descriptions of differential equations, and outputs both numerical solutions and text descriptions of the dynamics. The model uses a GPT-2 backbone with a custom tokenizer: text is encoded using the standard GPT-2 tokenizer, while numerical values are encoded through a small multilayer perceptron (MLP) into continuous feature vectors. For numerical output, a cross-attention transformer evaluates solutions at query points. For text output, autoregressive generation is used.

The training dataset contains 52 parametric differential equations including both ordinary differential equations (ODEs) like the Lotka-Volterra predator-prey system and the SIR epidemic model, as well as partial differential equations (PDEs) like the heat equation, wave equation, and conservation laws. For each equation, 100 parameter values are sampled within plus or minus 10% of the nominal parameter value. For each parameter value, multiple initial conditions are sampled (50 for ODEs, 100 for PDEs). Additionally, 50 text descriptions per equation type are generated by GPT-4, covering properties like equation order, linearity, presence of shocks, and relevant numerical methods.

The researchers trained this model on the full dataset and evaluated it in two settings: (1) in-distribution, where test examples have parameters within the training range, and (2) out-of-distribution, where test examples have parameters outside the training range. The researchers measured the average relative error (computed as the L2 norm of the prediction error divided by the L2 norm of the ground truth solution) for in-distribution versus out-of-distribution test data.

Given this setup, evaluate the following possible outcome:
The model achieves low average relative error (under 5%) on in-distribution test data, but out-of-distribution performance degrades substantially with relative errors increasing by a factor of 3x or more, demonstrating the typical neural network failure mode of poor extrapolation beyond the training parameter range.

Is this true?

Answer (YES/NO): NO